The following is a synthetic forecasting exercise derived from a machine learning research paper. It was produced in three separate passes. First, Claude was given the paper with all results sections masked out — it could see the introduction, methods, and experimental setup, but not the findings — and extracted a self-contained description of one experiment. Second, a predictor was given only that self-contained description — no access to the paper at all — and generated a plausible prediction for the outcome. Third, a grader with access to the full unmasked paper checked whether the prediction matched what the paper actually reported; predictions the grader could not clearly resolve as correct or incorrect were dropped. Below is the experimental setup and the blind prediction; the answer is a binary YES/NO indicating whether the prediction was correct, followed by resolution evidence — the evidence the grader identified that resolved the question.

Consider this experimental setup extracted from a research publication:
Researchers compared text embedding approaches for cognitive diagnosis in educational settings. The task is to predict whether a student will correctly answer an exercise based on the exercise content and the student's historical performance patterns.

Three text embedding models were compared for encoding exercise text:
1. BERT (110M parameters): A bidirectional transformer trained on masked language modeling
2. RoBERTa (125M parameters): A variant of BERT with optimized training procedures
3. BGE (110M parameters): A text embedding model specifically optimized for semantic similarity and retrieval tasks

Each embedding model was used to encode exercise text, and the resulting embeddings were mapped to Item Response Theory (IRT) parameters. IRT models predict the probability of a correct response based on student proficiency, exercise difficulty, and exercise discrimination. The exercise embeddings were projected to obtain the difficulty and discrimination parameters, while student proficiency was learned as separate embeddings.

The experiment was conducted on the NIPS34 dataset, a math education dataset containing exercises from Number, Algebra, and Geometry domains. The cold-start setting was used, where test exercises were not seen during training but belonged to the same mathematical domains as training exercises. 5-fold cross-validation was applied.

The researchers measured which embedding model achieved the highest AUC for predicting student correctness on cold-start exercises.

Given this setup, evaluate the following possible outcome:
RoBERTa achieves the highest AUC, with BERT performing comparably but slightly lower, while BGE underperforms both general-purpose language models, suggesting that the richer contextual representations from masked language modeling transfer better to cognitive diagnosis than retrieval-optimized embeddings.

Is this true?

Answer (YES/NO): NO